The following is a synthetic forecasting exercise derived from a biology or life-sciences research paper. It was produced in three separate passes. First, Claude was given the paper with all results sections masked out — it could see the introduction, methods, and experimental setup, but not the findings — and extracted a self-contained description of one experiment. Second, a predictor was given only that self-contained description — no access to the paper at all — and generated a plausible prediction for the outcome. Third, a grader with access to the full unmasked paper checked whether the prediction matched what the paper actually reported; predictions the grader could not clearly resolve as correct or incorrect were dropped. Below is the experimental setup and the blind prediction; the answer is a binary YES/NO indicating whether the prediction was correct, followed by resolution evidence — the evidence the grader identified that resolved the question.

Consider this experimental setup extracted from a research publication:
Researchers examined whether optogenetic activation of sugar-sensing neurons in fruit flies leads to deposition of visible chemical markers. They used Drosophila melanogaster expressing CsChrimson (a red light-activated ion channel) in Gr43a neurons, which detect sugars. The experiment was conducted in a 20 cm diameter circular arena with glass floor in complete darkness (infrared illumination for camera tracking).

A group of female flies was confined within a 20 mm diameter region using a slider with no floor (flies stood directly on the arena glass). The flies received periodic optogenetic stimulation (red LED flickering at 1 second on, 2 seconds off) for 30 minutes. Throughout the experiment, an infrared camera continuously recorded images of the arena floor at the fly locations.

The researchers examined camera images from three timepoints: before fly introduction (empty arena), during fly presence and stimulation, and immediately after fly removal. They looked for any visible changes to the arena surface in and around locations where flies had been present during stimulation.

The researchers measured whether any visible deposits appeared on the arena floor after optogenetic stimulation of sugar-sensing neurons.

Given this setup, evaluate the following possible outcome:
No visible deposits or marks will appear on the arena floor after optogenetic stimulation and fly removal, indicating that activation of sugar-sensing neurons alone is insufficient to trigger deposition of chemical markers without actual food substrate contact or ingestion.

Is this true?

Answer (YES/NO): NO